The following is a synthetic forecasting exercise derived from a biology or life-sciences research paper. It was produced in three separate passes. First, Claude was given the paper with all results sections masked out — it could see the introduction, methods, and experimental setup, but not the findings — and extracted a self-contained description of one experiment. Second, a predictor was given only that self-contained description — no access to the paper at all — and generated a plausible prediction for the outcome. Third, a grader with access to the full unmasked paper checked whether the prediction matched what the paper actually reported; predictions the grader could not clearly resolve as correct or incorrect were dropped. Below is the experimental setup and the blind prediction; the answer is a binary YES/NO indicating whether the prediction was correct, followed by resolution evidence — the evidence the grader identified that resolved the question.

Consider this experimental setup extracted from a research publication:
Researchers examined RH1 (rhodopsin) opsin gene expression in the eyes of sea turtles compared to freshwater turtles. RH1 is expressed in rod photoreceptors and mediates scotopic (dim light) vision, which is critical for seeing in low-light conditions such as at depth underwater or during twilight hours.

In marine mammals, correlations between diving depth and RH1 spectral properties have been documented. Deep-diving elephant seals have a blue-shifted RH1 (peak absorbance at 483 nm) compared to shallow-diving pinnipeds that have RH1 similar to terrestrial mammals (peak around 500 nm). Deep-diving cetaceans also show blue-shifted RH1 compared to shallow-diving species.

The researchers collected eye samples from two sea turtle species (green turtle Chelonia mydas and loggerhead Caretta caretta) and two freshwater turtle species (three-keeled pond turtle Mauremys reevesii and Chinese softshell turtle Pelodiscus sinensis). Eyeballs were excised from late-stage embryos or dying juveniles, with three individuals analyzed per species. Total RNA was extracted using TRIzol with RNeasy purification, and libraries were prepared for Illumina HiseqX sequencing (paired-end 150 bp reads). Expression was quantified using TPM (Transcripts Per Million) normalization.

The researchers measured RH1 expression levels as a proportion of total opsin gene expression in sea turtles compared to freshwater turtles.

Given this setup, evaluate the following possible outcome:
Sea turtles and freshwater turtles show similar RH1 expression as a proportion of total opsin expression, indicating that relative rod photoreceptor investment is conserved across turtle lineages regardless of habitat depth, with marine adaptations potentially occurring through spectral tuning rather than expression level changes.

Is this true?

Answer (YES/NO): YES